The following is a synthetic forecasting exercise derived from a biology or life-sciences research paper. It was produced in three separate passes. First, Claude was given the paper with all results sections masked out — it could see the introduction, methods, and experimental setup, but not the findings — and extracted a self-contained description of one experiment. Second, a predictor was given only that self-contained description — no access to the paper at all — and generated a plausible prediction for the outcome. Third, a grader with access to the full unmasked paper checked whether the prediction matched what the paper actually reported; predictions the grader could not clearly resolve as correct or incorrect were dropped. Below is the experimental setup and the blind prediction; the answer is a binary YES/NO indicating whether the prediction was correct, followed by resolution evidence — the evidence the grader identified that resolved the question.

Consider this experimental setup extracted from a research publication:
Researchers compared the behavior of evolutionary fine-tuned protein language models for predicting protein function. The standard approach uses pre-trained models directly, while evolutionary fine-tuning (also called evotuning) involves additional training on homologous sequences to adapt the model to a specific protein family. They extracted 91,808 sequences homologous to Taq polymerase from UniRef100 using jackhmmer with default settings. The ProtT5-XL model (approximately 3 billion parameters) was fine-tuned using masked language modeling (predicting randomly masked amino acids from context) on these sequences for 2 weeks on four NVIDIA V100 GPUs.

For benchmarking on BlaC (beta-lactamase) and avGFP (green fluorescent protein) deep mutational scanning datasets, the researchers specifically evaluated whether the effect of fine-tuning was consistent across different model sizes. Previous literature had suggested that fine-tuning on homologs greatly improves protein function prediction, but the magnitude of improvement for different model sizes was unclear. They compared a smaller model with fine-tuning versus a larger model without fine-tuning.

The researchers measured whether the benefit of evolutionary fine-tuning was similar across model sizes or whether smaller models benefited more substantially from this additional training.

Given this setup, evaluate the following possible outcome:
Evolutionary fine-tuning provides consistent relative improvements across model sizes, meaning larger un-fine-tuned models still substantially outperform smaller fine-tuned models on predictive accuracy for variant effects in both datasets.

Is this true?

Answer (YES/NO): NO